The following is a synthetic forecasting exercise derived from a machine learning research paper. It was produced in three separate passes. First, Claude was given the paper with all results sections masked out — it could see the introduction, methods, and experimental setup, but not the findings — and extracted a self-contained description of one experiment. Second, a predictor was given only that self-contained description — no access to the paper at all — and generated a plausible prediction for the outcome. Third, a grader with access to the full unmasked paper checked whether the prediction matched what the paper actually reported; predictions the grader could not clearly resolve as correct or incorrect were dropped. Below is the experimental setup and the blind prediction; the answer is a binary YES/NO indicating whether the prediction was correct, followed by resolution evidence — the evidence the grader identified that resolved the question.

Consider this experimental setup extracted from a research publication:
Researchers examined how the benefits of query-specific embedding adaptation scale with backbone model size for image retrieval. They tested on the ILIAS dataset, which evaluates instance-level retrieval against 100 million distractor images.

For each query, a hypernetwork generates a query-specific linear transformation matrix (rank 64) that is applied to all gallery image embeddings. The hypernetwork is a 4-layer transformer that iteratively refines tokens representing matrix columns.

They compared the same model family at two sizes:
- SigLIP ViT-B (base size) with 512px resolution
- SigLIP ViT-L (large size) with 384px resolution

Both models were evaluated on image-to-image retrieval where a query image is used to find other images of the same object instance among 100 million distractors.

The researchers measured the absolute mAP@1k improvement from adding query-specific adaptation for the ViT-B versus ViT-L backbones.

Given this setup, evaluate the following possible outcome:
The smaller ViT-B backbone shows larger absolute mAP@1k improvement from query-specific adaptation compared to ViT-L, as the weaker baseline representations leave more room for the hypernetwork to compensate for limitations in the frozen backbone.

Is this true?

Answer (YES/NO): NO